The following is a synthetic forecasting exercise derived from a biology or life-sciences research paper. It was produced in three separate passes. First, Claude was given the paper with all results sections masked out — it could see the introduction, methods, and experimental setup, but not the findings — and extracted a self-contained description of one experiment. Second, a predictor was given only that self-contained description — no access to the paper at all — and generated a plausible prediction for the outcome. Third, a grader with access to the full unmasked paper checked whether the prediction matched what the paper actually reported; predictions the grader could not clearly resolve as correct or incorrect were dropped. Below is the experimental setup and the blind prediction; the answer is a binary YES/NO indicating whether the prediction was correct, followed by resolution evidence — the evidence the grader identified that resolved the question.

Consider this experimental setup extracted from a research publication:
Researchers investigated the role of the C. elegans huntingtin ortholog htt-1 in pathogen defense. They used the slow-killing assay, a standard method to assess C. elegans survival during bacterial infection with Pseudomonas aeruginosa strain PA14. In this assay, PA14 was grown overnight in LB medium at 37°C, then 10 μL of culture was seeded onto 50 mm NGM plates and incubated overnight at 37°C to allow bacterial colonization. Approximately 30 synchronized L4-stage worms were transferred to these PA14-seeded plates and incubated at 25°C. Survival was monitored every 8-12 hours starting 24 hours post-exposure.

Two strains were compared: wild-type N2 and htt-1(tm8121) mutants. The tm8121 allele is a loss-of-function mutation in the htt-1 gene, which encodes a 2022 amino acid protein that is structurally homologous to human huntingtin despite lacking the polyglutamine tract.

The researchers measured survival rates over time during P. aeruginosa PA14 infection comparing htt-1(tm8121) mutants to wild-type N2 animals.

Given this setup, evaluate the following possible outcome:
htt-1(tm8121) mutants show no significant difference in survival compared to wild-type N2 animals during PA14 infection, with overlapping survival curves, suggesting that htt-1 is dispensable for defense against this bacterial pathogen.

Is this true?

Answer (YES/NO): NO